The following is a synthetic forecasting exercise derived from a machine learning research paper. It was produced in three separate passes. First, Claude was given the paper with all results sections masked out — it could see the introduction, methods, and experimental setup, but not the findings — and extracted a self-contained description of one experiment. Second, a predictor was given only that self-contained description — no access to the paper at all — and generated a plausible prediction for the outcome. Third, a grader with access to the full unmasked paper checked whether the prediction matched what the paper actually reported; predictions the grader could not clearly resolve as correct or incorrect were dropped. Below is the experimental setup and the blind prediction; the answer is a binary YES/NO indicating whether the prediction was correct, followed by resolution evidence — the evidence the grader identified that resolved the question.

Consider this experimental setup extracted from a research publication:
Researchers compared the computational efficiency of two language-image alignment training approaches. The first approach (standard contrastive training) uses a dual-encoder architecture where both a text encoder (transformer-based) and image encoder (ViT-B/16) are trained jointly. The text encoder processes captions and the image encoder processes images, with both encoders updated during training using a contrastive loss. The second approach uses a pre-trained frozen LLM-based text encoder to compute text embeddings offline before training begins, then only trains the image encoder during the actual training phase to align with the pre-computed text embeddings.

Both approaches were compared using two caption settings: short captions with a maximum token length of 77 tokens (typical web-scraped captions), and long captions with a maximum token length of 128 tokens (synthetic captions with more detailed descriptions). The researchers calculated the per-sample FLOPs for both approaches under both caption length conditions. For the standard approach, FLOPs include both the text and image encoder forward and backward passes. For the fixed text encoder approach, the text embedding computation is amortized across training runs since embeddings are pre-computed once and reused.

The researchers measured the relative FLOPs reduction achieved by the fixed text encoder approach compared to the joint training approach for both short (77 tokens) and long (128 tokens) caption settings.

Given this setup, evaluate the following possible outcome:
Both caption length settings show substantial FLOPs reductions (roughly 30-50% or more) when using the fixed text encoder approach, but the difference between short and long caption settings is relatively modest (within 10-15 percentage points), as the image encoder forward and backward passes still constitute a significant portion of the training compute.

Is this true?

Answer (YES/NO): NO